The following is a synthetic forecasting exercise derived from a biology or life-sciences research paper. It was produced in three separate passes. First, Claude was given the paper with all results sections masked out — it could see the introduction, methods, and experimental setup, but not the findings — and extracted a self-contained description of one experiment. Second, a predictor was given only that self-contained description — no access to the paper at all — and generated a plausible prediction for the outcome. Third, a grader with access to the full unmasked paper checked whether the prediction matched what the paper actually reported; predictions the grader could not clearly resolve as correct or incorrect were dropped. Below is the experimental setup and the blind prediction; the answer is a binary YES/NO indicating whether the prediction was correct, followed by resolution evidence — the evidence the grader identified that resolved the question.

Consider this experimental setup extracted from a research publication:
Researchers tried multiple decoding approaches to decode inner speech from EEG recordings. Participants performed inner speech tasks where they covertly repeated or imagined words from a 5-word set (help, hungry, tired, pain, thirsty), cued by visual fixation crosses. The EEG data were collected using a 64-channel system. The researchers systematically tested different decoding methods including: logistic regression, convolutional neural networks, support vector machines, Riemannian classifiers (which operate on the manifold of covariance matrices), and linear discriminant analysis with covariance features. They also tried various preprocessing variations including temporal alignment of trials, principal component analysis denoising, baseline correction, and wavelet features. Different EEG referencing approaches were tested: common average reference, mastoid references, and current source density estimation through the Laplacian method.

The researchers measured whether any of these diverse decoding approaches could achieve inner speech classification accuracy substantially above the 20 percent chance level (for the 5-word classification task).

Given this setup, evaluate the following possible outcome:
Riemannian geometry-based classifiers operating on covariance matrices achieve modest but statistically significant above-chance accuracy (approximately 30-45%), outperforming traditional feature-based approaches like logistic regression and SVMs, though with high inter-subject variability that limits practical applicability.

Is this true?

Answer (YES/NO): NO